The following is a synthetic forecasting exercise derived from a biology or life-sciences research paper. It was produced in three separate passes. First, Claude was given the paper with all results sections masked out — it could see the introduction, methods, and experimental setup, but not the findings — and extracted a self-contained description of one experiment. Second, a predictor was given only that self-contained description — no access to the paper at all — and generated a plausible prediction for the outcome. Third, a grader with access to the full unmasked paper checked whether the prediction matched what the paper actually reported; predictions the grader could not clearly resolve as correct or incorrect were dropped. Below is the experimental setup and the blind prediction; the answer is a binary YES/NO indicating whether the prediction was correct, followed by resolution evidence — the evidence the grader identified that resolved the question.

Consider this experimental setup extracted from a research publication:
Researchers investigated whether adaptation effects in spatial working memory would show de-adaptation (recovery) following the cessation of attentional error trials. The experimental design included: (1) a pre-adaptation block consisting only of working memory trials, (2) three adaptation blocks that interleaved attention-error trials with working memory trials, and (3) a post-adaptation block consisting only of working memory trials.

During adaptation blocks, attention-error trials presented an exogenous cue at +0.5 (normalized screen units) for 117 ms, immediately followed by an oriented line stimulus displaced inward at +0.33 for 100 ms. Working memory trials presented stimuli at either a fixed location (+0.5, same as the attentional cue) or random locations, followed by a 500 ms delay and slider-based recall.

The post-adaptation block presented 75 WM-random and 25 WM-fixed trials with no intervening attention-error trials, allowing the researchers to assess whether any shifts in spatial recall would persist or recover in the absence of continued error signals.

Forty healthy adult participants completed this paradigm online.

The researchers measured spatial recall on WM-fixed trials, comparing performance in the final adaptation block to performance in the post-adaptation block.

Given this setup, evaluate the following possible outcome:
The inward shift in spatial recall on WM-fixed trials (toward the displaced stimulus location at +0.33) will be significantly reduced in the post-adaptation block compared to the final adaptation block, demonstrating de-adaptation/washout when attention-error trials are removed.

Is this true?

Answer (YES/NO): YES